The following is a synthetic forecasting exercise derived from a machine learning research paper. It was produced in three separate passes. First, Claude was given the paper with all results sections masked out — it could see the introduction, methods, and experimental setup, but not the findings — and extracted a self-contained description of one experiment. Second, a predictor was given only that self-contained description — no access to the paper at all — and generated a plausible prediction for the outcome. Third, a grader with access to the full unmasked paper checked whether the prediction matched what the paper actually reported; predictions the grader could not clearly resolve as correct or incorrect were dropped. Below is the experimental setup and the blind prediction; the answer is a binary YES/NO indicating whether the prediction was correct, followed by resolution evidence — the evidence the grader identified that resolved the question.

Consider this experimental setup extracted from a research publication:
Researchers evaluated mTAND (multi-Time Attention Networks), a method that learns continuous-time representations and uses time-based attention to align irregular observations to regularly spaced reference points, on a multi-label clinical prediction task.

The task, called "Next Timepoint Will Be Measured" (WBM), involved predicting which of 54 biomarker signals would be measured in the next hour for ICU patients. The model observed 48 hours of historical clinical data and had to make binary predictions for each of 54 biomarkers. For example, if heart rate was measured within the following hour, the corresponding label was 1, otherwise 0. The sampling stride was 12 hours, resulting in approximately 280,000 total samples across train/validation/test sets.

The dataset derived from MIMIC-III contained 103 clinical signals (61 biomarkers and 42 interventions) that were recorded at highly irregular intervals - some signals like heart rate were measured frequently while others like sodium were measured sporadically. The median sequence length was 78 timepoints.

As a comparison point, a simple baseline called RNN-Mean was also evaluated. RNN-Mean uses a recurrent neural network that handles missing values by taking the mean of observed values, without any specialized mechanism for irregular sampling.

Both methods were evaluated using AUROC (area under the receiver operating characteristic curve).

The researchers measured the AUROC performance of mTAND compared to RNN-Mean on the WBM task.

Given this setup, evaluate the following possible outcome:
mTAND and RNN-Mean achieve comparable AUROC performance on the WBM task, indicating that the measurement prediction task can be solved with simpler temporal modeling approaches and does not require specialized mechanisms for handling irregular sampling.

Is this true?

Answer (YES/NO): NO